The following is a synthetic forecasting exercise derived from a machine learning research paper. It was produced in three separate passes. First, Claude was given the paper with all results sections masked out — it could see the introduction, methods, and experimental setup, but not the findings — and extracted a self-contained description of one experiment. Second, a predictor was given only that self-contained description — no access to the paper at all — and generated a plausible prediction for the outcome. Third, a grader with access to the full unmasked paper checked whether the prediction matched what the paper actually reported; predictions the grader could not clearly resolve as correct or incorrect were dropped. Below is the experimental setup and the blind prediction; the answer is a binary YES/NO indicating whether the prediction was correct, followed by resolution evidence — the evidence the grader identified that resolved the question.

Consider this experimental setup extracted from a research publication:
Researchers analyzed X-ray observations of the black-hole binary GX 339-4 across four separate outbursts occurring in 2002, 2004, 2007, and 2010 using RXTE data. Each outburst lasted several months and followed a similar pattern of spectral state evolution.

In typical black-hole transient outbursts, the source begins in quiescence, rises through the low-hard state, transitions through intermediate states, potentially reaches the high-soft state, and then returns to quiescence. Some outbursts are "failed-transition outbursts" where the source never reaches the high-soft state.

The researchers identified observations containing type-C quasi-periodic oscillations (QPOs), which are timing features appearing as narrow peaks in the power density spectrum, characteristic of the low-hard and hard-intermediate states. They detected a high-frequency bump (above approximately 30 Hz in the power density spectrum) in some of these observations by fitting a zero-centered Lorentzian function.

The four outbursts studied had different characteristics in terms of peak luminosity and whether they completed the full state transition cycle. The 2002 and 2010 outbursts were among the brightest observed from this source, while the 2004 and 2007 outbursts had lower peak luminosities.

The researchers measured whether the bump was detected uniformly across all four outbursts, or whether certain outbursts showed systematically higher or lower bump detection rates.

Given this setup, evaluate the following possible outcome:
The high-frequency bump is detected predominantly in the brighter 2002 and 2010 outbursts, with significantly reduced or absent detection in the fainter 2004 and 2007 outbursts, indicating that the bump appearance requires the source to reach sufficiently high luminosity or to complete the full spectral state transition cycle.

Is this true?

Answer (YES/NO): NO